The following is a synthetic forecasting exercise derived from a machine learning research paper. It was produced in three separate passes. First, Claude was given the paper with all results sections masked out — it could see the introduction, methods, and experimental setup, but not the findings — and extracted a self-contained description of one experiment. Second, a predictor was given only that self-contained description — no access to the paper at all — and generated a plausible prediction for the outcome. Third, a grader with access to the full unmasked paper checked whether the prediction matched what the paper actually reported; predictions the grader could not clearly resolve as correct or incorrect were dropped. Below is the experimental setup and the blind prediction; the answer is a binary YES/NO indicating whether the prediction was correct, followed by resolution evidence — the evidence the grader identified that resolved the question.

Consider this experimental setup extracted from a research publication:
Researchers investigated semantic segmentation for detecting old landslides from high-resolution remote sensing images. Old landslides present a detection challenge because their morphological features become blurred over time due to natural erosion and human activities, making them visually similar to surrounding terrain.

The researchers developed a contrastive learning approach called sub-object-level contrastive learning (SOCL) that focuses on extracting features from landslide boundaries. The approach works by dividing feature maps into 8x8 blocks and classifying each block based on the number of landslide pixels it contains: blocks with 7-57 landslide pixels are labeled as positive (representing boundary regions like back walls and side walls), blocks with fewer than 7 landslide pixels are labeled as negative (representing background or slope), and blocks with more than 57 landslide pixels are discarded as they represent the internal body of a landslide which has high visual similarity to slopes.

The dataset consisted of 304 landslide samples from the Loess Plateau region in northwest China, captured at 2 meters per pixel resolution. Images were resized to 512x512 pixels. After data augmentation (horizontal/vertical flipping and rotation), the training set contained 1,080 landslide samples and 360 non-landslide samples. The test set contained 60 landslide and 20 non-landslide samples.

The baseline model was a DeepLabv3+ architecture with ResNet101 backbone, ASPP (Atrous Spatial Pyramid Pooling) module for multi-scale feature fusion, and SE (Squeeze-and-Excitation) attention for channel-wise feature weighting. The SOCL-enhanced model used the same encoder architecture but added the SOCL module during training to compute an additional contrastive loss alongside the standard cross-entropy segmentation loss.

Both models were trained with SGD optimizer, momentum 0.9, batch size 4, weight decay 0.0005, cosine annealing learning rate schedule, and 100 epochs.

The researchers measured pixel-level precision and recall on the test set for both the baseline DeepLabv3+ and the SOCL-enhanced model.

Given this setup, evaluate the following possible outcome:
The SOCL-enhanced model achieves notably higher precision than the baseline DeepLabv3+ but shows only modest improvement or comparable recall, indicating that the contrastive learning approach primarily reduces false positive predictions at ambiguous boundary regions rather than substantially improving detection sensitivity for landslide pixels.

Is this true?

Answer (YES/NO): NO